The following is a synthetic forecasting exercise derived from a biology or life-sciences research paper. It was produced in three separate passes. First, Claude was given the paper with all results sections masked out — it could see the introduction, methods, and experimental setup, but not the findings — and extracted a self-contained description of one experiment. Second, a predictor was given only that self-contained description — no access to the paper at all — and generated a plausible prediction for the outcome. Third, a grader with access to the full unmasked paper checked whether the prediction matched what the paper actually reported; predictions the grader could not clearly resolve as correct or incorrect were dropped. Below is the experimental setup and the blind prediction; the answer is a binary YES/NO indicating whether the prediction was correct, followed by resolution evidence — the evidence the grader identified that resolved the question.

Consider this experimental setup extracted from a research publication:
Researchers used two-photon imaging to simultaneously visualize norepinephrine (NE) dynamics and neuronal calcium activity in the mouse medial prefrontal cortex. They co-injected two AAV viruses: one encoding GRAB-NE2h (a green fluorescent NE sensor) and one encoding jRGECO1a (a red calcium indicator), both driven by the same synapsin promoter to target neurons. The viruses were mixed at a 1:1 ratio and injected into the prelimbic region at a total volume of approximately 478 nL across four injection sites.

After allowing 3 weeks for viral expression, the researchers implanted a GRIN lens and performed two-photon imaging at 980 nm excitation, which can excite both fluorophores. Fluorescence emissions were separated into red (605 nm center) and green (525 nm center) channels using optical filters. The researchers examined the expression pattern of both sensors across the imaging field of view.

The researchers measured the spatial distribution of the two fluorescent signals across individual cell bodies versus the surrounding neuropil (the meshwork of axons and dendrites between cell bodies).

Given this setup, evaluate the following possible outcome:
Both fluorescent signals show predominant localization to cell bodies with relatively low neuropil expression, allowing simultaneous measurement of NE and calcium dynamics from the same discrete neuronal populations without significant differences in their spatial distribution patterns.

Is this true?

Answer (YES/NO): NO